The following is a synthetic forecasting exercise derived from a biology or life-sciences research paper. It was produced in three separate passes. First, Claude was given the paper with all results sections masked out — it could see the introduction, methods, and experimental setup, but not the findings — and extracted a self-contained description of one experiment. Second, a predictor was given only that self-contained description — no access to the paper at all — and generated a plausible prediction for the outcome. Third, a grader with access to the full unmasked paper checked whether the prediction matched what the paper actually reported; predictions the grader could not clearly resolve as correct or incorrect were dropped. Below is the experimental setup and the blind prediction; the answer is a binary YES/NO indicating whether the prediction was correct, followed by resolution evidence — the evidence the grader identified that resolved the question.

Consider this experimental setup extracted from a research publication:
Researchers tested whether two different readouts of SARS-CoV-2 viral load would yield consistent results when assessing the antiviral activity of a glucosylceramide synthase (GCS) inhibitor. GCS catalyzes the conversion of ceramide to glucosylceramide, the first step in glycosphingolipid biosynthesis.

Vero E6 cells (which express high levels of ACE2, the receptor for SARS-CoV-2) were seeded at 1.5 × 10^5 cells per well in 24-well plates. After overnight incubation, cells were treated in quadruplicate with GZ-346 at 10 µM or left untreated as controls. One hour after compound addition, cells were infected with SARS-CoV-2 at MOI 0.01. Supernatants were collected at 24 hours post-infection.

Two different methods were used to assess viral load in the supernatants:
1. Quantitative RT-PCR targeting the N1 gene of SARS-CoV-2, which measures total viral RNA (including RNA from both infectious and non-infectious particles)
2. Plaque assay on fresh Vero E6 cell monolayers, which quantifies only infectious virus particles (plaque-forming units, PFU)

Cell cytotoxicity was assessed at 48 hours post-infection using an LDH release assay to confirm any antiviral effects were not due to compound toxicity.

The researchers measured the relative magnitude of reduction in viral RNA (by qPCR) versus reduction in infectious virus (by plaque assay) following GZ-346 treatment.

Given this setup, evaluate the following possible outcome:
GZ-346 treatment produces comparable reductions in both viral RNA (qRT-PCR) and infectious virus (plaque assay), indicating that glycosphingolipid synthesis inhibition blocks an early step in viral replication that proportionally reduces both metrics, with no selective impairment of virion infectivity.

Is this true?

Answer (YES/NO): NO